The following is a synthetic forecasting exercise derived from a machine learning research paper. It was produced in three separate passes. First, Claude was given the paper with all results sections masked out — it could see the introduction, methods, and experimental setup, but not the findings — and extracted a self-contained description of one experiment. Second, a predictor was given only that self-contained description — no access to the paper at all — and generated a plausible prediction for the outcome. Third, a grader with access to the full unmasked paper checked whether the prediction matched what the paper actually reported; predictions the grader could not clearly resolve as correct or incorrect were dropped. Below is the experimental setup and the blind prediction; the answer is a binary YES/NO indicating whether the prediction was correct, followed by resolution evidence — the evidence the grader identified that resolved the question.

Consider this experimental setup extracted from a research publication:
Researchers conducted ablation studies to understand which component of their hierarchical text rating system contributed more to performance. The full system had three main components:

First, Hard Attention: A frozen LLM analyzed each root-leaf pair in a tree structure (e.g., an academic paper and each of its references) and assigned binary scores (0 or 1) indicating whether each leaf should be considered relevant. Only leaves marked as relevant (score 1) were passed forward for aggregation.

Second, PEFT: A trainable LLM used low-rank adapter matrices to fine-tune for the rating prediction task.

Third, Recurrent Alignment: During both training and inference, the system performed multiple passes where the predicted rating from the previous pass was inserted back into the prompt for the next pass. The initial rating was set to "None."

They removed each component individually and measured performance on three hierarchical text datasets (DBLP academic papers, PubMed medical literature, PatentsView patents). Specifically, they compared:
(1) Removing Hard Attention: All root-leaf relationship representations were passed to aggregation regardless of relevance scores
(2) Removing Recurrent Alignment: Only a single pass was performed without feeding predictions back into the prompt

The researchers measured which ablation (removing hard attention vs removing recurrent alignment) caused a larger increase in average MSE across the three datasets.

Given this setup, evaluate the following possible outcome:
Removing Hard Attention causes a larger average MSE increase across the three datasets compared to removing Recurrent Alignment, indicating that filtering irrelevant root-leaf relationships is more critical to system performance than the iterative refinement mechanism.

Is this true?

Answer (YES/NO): YES